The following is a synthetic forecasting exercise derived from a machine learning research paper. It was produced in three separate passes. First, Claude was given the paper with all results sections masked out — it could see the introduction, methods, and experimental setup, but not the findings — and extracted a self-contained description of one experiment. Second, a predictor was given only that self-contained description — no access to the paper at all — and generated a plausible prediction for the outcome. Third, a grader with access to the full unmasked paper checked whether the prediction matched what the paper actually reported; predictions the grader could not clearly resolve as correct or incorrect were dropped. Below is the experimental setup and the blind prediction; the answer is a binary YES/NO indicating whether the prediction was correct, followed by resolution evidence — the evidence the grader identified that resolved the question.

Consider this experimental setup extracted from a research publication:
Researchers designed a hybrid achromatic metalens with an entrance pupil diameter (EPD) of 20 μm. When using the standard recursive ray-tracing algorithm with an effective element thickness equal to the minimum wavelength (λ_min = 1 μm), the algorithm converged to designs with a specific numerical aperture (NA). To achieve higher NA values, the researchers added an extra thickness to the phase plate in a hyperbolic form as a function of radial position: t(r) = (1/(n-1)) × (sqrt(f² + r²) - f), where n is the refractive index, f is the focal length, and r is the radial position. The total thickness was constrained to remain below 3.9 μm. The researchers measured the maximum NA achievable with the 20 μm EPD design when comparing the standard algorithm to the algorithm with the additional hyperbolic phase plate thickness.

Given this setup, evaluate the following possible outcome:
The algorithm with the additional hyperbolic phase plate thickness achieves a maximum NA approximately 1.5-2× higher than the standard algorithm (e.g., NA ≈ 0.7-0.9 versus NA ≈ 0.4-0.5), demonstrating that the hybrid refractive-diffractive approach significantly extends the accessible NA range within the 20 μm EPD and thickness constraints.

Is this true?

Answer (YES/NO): NO